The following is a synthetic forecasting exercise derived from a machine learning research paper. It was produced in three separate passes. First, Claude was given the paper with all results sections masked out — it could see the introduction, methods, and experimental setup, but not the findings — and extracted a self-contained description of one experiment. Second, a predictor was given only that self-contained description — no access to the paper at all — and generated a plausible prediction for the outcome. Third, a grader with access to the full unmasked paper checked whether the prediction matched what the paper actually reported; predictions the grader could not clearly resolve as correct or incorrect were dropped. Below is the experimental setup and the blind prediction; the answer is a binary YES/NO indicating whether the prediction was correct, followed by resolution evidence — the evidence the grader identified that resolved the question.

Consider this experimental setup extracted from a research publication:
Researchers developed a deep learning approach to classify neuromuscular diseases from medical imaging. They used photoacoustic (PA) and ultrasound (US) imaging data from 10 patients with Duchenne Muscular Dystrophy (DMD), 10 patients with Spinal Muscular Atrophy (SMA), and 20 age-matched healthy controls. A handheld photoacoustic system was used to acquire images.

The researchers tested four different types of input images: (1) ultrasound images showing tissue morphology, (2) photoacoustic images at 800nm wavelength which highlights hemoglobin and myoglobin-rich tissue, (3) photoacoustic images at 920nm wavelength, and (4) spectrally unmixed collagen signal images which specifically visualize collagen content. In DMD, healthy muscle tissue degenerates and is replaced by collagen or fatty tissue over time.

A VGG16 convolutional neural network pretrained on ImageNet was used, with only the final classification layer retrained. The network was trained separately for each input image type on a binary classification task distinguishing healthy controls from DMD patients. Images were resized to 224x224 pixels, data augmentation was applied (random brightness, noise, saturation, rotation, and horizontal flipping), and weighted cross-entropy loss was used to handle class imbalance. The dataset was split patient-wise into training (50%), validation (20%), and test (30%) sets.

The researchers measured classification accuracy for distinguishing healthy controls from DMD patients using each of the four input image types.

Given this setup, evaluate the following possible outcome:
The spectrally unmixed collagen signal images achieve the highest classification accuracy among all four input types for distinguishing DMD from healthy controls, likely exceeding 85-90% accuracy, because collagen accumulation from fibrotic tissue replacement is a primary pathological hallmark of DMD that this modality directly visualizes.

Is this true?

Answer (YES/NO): NO